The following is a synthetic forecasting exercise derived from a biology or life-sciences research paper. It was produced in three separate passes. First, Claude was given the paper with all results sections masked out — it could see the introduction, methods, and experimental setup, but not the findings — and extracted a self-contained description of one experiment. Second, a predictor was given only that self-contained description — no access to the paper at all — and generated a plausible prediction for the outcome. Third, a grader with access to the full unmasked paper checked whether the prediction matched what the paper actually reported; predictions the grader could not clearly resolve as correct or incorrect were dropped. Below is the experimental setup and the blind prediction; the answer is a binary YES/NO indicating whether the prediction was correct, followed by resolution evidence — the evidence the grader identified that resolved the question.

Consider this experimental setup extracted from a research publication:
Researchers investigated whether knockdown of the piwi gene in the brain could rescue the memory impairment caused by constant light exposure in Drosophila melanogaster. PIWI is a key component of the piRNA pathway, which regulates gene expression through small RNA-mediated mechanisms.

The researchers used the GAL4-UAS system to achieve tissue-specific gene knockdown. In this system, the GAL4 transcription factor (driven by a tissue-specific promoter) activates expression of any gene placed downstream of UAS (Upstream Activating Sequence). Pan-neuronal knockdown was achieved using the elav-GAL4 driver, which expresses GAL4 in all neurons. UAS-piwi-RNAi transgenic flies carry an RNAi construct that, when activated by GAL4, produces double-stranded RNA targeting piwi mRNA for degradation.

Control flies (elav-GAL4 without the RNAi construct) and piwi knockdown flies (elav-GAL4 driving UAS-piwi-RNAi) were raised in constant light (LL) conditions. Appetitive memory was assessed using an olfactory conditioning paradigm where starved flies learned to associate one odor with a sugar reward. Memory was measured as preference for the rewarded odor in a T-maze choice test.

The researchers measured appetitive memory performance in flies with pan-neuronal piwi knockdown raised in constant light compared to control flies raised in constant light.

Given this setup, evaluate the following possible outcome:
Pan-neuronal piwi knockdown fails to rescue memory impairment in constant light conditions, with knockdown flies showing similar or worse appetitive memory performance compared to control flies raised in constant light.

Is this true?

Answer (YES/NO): NO